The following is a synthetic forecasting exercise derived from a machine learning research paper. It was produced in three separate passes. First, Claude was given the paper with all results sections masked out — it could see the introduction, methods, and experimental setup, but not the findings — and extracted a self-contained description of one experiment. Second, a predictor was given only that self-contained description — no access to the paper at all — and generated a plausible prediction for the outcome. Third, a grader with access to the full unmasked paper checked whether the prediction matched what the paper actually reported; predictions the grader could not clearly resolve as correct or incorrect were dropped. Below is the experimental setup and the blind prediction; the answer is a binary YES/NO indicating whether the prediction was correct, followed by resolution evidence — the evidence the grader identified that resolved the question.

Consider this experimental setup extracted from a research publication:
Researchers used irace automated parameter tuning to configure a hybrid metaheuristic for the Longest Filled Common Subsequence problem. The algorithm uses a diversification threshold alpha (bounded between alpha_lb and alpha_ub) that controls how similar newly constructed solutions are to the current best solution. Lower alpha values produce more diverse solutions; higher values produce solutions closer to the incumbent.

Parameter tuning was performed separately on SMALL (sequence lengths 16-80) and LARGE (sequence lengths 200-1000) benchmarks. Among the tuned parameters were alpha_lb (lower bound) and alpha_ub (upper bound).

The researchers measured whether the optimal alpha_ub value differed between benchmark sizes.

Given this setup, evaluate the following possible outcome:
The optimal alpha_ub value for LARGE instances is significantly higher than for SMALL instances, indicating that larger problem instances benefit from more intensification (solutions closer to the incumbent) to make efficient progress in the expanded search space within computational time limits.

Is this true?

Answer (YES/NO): NO